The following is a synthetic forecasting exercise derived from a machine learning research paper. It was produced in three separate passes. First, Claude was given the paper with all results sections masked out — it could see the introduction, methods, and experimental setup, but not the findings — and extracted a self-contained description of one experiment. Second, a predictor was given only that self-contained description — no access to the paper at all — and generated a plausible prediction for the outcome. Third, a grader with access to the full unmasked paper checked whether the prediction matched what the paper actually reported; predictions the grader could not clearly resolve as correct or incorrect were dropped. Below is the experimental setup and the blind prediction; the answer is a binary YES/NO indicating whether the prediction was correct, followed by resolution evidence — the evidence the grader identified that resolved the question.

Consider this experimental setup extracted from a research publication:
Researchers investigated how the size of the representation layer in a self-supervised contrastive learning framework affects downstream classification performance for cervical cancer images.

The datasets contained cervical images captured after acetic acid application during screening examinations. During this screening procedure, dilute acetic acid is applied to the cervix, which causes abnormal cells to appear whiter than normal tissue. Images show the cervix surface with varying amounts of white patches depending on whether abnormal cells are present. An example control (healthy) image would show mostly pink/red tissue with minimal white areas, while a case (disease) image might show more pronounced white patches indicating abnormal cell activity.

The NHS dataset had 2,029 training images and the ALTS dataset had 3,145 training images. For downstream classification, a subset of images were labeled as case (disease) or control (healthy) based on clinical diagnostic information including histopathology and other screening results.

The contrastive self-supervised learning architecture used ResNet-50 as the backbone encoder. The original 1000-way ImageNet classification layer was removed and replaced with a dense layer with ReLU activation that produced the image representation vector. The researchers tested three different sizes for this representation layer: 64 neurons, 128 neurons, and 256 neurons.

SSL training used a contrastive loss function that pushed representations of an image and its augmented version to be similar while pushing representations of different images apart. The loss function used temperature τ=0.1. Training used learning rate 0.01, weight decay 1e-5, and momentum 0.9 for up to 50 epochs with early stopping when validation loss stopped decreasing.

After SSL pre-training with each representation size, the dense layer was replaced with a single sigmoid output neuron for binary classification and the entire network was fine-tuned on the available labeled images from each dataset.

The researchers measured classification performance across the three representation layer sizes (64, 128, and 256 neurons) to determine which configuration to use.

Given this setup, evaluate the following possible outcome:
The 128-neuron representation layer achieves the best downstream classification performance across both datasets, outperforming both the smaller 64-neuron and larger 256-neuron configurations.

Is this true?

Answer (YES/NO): NO